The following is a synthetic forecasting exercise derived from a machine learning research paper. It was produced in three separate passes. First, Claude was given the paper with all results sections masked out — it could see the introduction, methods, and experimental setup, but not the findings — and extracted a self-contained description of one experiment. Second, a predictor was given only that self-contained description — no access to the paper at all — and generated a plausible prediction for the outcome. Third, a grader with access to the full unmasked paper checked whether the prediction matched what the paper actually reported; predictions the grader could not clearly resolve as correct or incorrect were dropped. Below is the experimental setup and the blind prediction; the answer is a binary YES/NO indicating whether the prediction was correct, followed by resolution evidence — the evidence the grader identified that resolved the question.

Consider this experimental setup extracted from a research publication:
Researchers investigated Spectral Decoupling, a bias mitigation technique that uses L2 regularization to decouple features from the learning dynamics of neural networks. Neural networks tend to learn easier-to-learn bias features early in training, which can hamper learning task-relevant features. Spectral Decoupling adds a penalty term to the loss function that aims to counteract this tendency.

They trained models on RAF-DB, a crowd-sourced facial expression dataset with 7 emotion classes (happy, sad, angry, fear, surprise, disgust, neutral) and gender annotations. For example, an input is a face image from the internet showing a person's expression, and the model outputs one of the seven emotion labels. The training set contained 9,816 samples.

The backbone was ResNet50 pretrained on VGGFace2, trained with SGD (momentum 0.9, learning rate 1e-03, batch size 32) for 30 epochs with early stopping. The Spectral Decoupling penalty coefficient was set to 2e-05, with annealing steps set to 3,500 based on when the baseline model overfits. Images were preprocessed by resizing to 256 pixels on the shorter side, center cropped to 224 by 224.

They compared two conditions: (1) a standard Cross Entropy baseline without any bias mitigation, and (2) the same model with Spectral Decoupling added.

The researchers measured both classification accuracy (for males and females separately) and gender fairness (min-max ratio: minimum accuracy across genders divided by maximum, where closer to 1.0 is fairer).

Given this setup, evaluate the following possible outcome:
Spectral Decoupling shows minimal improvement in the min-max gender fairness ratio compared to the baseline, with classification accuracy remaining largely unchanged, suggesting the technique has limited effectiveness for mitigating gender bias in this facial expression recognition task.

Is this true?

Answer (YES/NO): NO